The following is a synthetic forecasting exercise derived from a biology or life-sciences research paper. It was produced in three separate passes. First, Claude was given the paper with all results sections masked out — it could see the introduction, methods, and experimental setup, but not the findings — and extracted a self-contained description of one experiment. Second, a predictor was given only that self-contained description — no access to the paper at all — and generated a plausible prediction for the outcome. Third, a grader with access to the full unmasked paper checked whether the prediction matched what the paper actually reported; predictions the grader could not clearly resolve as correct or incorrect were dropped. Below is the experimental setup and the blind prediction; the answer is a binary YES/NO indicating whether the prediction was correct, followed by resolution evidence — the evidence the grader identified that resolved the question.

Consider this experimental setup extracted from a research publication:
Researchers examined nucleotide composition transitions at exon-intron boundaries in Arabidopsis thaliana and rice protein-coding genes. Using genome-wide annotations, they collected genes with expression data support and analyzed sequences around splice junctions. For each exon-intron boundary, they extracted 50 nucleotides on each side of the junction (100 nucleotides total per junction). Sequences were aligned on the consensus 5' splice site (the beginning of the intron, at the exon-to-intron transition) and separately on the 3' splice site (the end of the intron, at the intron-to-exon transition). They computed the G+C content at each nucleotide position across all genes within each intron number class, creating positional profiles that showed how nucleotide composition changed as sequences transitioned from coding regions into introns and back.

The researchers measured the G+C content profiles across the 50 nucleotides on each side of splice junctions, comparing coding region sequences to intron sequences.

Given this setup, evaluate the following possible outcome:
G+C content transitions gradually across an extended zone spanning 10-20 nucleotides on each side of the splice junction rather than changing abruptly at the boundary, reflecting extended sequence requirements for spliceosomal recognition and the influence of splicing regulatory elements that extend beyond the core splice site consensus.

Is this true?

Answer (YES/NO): NO